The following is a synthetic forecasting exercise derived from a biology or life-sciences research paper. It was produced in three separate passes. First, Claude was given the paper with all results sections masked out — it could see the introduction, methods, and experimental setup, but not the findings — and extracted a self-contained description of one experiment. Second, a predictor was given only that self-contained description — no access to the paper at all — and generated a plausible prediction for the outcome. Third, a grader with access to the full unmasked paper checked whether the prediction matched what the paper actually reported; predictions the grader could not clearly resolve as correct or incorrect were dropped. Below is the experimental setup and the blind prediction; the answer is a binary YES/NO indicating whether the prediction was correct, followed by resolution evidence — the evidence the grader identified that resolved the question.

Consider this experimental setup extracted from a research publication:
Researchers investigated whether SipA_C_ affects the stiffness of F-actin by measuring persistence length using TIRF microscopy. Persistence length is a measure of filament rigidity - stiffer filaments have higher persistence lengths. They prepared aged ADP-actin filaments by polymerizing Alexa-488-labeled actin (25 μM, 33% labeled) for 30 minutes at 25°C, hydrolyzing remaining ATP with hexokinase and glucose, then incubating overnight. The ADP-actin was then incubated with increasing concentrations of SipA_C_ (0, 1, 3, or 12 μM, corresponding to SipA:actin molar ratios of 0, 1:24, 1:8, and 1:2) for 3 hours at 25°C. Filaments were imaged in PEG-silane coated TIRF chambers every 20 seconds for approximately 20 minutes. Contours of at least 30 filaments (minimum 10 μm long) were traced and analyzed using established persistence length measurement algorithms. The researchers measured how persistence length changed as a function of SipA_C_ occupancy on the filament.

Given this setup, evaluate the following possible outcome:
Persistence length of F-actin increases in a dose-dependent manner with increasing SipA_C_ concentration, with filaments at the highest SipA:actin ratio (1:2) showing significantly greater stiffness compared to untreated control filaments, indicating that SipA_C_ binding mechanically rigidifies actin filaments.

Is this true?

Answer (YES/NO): YES